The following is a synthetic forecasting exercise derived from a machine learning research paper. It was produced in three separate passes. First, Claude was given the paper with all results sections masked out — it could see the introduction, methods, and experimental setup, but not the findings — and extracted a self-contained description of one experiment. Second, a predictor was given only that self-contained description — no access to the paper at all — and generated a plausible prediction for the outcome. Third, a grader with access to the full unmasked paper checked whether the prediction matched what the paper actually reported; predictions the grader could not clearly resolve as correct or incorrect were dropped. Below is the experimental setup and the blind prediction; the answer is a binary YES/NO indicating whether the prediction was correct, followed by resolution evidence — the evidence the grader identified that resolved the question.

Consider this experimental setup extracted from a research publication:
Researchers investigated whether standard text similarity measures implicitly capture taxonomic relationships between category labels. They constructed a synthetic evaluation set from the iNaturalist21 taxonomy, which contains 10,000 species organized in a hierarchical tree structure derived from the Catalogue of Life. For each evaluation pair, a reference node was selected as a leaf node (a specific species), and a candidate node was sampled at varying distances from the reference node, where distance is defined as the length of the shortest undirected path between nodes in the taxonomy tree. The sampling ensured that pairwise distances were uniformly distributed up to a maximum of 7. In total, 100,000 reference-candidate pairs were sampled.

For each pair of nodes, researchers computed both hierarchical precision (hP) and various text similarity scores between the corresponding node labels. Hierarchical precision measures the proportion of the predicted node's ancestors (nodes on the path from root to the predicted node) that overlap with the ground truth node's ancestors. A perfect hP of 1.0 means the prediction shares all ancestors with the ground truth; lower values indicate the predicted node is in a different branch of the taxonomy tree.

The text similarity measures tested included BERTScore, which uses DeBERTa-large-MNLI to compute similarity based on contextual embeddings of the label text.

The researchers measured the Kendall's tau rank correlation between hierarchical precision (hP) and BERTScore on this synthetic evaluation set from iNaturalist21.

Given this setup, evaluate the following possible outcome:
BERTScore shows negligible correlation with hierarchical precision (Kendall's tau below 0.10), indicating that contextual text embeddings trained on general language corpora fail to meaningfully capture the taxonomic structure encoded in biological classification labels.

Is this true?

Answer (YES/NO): YES